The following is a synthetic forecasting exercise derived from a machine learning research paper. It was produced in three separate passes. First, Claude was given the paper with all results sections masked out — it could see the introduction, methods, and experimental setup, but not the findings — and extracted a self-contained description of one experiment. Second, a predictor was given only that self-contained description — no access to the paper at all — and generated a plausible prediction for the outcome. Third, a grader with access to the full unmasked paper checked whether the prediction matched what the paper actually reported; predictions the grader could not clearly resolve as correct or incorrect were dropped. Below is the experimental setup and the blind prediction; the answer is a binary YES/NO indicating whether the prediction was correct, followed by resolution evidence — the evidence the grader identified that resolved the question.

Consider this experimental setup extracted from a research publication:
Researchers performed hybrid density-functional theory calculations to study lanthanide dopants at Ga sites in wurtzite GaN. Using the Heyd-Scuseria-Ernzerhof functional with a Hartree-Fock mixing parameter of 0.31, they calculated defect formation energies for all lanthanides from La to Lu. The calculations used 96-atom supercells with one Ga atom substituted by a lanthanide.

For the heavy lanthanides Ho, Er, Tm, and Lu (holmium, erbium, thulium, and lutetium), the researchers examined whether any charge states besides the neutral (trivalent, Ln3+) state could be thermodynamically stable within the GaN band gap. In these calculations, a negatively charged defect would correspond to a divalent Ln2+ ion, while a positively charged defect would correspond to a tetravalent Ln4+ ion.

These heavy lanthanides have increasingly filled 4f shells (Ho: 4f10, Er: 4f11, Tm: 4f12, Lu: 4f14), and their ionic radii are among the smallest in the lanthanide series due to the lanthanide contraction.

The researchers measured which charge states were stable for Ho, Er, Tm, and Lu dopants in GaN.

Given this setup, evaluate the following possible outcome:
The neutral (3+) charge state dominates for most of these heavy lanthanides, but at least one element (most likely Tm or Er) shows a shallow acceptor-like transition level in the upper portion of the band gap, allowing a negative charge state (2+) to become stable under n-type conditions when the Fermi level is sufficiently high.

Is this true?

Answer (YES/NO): NO